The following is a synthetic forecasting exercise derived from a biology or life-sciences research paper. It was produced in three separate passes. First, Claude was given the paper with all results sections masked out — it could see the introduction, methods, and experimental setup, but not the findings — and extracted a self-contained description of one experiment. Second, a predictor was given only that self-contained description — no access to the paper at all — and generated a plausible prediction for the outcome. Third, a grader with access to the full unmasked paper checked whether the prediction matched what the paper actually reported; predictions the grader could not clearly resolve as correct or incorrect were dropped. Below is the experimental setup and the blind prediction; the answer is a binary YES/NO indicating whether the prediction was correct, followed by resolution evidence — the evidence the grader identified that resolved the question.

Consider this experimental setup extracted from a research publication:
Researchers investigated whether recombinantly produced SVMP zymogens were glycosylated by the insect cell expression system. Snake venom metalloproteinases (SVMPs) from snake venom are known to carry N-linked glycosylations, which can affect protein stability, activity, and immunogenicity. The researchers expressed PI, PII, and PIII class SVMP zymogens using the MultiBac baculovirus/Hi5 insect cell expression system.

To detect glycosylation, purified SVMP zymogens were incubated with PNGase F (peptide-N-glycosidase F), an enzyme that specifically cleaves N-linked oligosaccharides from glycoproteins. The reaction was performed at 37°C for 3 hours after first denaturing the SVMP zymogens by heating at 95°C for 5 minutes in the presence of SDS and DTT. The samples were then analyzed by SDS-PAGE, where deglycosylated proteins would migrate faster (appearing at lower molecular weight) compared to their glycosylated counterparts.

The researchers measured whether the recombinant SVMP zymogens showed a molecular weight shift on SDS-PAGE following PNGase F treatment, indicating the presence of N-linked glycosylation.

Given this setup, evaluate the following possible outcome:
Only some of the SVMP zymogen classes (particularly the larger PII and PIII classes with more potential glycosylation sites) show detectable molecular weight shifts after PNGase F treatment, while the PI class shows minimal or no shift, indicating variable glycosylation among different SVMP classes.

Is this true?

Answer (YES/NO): NO